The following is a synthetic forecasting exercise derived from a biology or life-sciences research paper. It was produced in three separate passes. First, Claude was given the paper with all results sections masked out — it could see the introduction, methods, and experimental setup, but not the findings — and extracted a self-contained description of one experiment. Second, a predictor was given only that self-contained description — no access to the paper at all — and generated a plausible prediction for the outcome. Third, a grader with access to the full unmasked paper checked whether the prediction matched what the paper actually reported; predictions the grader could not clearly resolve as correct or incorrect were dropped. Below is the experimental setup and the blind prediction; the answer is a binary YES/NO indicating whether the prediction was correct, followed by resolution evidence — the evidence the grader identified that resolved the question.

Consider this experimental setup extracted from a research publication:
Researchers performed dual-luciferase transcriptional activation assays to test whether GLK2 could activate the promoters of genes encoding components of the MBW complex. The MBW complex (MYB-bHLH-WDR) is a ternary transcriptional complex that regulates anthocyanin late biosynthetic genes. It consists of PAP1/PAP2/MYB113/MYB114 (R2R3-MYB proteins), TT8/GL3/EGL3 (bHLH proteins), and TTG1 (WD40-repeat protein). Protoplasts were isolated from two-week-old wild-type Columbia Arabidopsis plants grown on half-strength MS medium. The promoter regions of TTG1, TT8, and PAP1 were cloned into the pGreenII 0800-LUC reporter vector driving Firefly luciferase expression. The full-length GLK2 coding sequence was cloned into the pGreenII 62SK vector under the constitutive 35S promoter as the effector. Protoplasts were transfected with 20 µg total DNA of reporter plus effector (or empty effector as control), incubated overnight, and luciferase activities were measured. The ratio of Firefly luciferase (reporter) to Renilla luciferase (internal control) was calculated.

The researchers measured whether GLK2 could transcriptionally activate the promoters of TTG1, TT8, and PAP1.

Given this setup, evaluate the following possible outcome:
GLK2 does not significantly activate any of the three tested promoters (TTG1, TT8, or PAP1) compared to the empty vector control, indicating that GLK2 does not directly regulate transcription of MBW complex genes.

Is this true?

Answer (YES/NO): NO